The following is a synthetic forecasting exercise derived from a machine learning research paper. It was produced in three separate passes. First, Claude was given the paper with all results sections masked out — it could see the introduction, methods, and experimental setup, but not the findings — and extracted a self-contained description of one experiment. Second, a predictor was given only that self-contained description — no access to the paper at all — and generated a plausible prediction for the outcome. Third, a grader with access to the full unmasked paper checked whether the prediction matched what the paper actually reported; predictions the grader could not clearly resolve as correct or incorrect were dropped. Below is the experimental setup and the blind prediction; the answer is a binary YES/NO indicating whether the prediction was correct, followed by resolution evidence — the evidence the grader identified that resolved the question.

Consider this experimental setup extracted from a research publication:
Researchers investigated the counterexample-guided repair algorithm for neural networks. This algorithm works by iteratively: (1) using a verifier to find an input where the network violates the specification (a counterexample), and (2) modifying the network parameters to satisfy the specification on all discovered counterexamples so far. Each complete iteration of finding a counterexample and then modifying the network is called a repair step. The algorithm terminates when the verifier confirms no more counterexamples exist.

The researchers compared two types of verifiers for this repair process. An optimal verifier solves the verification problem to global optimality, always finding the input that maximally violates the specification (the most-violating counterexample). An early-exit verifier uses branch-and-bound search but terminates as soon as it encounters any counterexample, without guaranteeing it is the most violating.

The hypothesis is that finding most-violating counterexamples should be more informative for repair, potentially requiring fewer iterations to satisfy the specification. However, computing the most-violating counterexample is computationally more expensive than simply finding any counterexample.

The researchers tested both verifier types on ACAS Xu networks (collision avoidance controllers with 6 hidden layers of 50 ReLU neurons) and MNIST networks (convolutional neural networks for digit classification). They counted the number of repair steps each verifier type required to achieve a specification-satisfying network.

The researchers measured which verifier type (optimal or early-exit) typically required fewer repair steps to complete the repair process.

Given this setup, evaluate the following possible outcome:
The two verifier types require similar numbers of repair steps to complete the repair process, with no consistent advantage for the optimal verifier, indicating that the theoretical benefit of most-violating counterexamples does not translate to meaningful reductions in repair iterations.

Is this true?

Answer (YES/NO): NO